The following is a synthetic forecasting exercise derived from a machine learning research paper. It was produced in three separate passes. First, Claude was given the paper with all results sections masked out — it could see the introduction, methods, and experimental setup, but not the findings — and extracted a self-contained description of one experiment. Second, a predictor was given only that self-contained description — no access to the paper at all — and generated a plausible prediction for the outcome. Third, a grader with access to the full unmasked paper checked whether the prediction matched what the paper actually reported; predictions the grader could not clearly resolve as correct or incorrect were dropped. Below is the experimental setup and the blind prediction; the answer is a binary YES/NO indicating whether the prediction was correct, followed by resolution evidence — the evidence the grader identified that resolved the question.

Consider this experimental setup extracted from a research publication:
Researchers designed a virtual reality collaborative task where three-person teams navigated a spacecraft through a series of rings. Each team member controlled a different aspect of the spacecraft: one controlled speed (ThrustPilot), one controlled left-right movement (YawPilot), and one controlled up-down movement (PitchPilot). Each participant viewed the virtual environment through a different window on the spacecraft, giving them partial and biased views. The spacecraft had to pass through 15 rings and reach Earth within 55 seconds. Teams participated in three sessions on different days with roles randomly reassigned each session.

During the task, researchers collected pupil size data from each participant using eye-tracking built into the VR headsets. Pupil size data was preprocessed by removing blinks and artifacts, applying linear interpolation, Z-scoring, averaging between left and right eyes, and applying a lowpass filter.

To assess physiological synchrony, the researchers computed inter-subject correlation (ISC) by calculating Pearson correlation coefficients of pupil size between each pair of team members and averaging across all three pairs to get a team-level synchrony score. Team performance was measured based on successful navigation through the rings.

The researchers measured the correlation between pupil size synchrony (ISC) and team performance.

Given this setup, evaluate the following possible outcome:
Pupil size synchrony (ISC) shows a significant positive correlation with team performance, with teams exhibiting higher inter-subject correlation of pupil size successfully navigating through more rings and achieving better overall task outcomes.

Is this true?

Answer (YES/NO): NO